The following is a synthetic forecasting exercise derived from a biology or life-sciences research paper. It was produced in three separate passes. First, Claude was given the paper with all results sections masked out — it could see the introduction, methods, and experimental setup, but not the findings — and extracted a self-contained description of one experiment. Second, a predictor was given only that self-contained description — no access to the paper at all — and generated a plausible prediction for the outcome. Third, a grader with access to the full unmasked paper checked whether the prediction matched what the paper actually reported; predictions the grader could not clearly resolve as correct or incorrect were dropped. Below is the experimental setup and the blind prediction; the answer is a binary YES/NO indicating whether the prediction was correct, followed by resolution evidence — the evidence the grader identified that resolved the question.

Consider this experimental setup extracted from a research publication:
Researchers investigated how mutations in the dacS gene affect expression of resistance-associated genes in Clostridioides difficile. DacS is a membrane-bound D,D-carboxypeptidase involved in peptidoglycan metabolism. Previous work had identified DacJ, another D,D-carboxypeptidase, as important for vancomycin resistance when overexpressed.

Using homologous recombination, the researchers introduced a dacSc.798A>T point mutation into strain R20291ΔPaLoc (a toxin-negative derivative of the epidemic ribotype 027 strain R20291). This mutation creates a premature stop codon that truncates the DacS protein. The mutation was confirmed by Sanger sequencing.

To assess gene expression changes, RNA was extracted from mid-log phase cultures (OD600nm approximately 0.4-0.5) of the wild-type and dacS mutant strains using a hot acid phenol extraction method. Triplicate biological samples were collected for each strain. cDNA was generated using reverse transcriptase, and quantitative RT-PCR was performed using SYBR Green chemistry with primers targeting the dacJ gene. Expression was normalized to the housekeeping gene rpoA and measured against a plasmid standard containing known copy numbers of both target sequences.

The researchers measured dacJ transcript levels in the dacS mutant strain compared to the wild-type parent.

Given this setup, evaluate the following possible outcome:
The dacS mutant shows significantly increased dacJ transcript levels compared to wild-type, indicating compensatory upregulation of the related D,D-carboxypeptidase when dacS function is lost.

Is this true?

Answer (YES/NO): YES